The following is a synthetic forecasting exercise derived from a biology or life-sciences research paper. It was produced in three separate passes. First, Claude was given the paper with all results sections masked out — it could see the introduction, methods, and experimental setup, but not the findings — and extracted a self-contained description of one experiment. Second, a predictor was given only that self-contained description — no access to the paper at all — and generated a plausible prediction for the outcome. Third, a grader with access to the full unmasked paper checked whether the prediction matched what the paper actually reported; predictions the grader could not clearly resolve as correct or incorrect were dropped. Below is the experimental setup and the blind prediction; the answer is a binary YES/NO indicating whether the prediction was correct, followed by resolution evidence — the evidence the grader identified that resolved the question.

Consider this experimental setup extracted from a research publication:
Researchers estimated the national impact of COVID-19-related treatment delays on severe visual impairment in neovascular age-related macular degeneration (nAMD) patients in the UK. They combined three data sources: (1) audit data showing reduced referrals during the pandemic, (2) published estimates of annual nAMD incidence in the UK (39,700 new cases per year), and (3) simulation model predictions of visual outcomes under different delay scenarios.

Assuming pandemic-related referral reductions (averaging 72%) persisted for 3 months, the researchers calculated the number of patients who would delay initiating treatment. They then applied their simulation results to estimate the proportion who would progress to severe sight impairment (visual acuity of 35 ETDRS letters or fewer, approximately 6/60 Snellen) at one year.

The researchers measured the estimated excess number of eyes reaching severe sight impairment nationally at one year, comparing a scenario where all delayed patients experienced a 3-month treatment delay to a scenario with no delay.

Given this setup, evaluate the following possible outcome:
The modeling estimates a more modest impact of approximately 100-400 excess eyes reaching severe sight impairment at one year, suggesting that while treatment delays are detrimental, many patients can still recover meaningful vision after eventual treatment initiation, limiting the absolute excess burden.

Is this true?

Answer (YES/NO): NO